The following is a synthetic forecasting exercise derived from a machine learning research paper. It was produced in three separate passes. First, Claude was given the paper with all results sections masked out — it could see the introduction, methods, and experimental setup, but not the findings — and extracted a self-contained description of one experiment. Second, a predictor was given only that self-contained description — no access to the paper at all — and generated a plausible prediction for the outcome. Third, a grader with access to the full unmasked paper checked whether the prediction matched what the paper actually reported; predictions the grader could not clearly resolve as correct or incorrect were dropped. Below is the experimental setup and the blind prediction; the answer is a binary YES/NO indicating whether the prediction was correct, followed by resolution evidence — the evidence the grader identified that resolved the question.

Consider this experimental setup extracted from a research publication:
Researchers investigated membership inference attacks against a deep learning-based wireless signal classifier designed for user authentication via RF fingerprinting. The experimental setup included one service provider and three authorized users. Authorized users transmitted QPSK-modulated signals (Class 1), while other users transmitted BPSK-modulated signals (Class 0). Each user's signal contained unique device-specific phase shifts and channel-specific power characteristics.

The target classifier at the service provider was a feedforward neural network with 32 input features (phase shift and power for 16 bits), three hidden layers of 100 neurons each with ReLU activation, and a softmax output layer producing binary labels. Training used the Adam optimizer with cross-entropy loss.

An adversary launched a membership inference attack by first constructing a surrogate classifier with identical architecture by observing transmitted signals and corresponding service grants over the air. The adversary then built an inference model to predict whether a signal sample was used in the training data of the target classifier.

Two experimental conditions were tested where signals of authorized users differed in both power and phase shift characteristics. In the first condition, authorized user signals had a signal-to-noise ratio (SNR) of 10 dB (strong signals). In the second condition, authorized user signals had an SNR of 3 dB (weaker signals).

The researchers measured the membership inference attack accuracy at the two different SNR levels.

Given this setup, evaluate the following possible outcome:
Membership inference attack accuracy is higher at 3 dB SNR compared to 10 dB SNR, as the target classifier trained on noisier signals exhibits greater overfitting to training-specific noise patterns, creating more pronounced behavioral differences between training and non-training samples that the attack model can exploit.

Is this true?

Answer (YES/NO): NO